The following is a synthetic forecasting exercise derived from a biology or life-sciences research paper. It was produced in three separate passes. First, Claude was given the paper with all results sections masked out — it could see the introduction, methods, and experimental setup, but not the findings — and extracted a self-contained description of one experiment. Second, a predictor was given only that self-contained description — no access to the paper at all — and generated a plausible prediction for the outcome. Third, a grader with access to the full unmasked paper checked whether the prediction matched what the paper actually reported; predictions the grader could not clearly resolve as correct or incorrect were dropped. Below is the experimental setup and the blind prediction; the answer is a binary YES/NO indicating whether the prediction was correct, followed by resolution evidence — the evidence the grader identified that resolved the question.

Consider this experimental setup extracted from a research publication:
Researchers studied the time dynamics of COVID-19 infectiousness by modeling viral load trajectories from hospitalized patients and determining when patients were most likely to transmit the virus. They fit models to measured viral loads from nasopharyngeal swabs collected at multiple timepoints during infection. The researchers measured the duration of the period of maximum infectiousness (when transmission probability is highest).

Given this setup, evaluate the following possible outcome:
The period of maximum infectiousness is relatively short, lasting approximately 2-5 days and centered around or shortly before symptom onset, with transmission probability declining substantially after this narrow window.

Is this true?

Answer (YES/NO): NO